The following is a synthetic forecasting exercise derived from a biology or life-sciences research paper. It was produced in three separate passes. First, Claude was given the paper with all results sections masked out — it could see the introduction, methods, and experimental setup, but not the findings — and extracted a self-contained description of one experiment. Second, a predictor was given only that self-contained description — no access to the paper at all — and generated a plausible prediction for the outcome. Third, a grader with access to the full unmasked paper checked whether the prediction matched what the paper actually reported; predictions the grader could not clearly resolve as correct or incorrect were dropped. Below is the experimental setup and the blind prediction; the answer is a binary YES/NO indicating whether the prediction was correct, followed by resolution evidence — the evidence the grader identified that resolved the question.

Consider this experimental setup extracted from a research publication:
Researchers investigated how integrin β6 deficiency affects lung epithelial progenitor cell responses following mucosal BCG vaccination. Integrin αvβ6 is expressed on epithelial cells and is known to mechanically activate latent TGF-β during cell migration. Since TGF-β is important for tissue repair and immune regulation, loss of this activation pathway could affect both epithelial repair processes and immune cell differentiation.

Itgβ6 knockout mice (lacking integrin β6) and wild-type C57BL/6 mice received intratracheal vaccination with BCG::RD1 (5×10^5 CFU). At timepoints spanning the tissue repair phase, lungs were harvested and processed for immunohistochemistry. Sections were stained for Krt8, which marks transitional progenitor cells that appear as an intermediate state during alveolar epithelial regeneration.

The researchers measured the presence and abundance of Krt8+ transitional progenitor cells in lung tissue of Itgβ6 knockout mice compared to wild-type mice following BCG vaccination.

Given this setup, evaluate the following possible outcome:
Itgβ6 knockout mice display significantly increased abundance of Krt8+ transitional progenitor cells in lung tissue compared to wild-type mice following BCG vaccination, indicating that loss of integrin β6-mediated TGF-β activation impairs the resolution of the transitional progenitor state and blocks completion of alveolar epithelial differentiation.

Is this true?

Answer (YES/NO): NO